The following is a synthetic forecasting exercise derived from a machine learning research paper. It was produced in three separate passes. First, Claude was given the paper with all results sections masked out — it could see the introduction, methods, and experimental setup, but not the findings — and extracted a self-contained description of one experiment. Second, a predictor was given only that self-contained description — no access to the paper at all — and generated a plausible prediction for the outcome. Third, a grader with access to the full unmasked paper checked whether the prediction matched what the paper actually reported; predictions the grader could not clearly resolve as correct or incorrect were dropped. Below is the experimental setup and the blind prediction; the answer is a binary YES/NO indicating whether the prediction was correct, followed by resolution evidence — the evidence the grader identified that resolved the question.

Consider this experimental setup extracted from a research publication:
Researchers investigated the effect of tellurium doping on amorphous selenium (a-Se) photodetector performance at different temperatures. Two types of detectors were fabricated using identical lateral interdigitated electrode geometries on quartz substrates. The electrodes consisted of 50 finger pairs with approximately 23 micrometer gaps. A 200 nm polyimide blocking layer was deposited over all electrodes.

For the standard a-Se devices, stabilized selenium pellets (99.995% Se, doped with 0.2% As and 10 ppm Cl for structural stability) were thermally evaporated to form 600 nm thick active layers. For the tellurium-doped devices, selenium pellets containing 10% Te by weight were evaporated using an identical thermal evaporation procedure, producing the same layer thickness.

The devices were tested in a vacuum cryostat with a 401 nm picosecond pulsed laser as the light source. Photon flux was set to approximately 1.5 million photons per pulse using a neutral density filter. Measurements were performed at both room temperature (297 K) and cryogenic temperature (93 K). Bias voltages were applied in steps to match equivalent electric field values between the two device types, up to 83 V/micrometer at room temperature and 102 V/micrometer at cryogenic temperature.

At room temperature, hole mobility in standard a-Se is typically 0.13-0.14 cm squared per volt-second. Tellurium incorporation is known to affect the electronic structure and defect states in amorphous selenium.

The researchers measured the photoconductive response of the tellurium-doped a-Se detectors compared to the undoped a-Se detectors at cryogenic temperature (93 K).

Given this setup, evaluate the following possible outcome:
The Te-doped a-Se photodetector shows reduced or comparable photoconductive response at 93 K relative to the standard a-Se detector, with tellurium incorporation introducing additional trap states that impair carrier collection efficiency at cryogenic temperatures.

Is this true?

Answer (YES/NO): YES